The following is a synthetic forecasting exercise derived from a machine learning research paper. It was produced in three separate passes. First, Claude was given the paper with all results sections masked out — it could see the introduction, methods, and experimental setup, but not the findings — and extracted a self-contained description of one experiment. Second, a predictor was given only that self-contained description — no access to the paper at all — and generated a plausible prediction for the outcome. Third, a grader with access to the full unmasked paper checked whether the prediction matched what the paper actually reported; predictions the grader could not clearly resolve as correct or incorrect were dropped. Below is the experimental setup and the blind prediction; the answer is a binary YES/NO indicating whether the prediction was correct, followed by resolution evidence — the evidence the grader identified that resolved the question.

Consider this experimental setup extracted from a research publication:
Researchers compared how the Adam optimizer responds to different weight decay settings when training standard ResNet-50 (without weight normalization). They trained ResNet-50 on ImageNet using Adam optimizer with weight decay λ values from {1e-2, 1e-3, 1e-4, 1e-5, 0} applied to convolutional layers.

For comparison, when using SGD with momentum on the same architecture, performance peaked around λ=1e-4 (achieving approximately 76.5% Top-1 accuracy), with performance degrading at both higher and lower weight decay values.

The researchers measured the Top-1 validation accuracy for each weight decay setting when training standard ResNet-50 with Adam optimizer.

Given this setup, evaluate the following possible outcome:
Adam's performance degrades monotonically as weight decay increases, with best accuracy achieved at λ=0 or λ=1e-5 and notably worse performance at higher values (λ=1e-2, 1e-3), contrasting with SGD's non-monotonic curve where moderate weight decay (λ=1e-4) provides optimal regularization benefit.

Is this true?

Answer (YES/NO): YES